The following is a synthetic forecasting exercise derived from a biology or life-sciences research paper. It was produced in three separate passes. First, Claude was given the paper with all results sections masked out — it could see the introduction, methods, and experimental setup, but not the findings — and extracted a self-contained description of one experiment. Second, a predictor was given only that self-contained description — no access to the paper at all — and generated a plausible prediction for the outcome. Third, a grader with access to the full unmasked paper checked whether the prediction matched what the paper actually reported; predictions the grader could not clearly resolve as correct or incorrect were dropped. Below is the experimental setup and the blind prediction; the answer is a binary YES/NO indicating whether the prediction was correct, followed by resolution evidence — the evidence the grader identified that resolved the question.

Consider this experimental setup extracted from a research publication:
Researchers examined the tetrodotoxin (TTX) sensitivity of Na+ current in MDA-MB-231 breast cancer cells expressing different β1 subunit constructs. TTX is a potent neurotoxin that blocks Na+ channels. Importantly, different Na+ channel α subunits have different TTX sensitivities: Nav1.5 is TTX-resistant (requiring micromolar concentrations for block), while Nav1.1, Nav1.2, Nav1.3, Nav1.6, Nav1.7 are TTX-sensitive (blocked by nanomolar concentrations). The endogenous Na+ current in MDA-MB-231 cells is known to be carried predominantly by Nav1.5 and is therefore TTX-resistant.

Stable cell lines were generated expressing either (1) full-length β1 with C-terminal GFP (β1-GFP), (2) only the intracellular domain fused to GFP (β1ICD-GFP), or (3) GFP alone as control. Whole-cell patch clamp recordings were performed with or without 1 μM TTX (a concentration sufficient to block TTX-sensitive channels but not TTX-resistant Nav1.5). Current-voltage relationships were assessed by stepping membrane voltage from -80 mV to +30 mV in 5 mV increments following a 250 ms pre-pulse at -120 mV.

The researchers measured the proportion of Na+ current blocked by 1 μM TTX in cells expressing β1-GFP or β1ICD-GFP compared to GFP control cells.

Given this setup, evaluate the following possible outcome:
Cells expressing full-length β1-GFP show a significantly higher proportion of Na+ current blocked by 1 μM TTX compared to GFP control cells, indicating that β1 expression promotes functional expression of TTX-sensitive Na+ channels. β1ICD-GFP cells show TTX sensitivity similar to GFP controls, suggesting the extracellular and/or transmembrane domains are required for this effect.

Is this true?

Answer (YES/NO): NO